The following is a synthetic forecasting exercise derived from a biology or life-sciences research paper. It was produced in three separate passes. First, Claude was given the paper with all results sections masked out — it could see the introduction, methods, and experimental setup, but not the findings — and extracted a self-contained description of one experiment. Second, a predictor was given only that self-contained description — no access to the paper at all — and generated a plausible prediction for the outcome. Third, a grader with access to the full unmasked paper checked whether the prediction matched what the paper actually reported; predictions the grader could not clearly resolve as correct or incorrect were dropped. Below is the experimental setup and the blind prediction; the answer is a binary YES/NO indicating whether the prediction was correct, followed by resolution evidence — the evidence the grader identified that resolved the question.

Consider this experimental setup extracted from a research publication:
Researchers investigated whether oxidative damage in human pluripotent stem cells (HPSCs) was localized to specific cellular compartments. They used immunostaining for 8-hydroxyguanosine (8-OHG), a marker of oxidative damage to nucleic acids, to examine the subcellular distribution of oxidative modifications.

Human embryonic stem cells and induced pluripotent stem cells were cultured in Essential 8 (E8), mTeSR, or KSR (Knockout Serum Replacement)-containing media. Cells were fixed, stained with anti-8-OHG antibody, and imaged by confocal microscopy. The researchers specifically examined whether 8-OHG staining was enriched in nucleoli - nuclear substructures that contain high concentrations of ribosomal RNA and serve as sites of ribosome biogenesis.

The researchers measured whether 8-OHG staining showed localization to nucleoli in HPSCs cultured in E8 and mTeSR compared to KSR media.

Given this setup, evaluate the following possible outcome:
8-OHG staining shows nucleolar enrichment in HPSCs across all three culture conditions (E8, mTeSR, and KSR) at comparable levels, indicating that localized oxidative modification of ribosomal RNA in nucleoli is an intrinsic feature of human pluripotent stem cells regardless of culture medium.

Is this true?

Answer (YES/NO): NO